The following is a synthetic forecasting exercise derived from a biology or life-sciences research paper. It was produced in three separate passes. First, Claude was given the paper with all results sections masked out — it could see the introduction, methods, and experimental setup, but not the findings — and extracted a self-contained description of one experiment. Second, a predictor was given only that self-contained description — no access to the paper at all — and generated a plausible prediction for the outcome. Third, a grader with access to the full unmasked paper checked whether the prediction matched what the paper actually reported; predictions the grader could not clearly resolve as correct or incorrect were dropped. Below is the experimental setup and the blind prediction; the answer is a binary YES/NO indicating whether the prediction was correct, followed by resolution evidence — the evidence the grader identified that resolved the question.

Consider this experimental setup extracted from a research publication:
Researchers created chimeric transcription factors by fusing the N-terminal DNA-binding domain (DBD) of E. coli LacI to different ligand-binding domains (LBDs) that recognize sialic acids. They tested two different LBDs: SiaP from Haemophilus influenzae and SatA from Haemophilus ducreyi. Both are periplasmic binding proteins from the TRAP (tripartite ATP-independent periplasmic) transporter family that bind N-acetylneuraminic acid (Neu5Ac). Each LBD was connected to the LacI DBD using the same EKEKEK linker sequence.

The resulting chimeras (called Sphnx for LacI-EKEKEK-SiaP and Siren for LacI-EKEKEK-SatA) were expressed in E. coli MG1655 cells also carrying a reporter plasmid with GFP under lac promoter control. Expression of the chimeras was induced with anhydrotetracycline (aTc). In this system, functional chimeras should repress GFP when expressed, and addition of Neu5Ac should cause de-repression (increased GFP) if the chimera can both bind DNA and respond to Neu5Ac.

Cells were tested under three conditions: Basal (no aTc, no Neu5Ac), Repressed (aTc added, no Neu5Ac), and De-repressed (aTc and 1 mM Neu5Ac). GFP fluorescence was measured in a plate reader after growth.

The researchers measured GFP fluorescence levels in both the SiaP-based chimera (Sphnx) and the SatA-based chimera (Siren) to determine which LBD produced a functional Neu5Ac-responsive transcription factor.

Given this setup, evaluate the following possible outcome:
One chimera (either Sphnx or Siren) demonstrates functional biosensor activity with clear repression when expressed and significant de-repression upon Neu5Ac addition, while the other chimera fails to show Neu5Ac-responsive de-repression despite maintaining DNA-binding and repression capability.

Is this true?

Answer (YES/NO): YES